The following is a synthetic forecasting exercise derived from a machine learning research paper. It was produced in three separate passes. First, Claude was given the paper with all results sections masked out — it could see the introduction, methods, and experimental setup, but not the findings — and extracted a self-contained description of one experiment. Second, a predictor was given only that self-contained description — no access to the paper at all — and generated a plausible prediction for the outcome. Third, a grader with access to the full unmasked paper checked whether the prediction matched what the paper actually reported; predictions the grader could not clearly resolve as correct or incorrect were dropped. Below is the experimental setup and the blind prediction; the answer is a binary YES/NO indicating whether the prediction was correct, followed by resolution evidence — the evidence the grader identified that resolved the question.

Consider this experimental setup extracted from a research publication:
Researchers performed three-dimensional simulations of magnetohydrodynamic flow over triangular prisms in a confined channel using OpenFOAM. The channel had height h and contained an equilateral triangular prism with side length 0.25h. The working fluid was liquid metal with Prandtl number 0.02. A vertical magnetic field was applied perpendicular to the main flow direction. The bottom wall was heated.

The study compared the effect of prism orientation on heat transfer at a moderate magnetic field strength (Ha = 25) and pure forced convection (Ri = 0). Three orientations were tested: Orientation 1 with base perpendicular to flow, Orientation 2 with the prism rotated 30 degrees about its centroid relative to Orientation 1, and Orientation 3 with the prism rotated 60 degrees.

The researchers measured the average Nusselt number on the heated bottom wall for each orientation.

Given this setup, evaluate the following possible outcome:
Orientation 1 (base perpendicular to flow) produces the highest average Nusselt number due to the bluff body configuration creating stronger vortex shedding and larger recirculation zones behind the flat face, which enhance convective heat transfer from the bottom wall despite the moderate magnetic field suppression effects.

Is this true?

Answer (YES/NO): NO